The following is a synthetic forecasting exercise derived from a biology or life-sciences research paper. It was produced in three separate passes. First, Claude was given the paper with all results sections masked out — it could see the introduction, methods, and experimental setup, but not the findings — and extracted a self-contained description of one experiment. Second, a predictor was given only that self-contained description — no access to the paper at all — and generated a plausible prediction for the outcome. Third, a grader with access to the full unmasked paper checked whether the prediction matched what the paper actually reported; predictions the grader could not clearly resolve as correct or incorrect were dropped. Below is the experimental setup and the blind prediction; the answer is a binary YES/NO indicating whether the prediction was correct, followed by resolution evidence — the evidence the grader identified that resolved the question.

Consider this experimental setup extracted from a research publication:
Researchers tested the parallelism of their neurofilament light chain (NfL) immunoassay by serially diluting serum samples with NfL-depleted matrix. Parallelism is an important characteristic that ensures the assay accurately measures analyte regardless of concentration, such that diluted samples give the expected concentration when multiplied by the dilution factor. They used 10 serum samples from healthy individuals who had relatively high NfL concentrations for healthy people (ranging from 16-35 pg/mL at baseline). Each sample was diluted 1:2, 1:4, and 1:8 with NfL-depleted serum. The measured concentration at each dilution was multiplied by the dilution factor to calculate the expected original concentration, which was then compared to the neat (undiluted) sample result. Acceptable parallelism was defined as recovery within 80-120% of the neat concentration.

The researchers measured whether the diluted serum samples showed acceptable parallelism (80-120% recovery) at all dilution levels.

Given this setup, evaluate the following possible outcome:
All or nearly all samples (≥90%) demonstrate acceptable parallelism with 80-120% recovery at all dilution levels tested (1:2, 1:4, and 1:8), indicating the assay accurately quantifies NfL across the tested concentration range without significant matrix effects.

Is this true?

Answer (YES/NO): YES